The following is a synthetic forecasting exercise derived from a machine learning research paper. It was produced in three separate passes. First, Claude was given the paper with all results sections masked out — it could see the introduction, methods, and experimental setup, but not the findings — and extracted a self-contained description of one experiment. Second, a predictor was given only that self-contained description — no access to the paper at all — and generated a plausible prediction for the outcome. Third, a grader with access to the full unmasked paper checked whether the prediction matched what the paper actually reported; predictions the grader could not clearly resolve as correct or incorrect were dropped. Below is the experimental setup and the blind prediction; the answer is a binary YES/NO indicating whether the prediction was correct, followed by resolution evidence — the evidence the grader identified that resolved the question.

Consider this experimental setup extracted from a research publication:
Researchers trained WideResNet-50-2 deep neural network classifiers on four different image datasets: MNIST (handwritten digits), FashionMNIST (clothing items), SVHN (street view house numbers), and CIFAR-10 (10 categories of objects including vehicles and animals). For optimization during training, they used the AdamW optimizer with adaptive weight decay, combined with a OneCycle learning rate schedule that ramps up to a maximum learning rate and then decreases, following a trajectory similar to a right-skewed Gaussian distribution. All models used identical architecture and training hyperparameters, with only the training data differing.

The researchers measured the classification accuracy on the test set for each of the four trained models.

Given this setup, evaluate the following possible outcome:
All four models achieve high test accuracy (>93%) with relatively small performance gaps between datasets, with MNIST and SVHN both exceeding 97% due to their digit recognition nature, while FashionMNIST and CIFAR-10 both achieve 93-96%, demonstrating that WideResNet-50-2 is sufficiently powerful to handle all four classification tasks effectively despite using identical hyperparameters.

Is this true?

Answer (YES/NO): NO